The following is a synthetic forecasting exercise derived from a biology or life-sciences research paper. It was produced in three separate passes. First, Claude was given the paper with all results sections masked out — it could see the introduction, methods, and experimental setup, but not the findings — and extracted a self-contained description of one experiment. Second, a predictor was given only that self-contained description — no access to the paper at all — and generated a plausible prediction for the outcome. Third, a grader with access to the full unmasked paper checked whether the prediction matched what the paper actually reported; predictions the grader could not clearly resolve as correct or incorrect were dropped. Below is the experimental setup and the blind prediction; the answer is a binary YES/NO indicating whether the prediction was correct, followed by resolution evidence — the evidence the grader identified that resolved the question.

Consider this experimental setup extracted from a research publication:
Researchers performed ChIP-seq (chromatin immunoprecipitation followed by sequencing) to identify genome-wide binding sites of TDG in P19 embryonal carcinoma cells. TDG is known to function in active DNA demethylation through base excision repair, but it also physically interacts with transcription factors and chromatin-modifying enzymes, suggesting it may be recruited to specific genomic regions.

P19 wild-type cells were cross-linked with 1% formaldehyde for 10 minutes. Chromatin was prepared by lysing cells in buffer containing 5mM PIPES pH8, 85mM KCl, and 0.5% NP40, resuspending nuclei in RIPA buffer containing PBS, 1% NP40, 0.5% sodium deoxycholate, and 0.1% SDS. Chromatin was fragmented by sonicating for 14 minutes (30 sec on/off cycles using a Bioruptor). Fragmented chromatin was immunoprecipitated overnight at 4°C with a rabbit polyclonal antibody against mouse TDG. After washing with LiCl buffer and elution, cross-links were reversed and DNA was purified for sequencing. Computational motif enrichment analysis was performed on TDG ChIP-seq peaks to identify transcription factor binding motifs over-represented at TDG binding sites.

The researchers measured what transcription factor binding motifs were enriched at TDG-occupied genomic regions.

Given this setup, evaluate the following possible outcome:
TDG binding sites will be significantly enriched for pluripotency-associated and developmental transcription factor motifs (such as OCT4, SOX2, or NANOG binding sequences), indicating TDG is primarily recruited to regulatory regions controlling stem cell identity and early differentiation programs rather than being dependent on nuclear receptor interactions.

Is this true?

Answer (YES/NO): NO